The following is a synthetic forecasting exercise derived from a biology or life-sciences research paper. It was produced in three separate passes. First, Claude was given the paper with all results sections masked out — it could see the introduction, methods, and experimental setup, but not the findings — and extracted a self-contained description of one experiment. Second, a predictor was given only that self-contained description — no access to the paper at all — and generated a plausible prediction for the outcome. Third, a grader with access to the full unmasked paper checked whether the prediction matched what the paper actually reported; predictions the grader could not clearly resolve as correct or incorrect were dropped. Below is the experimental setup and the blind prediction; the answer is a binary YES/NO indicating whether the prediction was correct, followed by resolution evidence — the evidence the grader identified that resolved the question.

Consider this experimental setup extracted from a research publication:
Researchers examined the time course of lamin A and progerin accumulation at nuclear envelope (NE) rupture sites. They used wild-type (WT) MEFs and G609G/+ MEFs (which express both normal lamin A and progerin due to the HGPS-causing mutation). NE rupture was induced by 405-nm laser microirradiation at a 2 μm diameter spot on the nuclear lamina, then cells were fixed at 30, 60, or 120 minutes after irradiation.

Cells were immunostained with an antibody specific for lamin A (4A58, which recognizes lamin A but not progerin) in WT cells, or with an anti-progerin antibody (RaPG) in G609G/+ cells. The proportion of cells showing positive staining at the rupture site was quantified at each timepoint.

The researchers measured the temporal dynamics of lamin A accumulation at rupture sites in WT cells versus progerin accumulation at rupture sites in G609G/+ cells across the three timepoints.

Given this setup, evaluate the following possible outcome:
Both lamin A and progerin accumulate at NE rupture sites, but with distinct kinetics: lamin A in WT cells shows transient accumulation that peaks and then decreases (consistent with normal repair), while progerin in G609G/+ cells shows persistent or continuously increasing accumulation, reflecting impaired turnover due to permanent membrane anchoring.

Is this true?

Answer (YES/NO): NO